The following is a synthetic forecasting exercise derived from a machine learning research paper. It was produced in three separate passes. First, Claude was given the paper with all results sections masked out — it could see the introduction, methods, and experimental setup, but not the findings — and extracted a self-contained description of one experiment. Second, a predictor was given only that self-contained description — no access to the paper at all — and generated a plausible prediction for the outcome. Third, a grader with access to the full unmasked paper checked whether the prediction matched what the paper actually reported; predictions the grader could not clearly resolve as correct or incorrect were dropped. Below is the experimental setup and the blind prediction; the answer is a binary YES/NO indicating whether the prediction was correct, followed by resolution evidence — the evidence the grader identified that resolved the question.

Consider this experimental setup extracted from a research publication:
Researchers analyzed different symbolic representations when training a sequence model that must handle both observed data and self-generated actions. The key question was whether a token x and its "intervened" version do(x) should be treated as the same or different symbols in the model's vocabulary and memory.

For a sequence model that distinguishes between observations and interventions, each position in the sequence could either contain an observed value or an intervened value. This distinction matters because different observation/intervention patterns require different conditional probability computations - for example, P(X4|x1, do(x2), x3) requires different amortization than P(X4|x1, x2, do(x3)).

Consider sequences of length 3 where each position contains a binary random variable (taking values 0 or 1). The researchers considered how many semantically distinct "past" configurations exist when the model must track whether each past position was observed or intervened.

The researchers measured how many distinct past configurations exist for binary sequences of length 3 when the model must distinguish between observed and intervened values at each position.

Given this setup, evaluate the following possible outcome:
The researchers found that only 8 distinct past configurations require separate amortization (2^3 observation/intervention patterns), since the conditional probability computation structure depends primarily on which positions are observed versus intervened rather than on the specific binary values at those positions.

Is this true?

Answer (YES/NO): NO